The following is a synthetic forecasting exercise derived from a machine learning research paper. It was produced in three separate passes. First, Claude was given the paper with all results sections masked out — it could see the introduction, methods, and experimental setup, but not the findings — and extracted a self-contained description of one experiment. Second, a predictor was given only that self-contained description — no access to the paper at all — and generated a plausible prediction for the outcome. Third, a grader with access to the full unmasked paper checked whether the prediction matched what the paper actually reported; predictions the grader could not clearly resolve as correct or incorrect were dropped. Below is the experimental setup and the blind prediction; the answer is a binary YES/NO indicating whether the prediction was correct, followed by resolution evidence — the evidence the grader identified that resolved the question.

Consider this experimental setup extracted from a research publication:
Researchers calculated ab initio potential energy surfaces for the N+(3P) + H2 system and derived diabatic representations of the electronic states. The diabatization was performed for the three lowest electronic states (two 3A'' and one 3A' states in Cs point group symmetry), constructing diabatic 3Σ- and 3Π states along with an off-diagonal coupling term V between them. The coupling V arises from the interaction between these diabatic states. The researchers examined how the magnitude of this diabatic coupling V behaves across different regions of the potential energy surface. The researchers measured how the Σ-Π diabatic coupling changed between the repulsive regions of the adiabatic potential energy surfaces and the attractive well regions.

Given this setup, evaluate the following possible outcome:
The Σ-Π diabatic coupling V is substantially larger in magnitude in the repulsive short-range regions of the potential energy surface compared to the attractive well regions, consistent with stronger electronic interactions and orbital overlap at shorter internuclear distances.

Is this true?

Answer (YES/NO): YES